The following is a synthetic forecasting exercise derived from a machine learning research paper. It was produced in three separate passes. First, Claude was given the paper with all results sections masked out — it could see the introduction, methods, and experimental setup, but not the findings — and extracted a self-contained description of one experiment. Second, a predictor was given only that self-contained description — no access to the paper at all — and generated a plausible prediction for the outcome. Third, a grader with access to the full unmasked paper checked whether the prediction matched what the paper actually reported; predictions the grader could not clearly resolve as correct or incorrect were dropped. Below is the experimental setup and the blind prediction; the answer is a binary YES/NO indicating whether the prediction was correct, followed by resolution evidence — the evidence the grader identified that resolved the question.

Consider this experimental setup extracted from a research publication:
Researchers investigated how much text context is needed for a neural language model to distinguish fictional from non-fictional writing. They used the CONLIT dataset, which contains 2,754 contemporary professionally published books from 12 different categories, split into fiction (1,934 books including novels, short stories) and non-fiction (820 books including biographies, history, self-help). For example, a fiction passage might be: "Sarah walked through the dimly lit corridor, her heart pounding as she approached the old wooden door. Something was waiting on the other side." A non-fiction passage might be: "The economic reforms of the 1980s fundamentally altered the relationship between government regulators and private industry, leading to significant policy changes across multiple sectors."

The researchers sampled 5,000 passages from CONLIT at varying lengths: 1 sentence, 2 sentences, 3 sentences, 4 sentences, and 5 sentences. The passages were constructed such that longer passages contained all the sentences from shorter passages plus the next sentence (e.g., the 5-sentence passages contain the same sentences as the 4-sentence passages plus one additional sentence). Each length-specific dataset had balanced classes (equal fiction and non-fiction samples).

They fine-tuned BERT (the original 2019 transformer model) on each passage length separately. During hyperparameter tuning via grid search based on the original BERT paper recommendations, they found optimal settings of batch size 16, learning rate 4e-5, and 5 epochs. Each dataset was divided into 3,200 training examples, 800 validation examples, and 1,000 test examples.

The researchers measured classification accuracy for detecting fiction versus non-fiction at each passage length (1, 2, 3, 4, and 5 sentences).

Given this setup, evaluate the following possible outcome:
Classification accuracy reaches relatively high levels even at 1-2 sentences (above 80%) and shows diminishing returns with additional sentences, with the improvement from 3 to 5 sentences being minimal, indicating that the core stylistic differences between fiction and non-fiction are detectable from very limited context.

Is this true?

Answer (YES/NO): NO